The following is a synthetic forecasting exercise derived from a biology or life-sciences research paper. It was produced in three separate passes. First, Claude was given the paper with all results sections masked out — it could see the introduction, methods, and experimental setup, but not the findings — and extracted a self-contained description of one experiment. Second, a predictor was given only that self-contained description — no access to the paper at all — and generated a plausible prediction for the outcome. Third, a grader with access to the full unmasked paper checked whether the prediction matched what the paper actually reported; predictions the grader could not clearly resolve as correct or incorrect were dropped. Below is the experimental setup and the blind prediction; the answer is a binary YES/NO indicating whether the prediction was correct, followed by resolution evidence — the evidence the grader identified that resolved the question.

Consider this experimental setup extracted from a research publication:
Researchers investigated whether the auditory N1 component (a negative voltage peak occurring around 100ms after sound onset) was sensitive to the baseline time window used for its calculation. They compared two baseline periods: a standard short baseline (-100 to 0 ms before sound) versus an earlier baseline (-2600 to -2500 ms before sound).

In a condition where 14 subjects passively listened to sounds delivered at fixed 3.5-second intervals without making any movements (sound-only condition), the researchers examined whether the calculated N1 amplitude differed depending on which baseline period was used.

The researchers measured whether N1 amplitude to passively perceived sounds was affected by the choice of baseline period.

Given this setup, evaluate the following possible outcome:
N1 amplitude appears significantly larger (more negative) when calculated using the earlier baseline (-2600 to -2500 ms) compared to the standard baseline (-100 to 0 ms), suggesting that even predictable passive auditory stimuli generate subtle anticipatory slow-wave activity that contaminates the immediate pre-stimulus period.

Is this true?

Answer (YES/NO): NO